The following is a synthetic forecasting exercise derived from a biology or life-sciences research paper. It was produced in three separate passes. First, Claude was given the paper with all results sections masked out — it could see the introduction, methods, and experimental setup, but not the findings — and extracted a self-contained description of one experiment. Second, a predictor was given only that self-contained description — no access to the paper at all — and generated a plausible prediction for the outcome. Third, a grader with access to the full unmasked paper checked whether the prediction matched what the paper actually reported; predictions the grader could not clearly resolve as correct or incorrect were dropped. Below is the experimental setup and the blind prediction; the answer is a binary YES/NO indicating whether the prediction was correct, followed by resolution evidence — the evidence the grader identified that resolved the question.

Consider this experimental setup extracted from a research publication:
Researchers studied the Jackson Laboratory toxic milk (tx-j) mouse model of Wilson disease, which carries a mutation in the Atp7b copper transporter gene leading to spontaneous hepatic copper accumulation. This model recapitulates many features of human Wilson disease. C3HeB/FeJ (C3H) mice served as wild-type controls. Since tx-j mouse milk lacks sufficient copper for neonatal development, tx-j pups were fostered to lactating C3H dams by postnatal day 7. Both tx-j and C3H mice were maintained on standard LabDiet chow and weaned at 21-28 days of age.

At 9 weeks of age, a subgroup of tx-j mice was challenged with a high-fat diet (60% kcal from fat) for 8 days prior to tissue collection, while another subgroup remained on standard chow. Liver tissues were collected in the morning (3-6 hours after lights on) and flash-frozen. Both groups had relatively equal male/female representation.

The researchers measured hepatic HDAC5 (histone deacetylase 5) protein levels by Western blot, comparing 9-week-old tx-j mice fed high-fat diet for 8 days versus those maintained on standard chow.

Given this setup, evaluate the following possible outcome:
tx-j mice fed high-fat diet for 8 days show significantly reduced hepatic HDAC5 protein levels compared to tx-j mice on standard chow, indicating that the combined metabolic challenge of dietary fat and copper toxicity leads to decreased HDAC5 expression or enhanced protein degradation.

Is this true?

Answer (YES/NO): NO